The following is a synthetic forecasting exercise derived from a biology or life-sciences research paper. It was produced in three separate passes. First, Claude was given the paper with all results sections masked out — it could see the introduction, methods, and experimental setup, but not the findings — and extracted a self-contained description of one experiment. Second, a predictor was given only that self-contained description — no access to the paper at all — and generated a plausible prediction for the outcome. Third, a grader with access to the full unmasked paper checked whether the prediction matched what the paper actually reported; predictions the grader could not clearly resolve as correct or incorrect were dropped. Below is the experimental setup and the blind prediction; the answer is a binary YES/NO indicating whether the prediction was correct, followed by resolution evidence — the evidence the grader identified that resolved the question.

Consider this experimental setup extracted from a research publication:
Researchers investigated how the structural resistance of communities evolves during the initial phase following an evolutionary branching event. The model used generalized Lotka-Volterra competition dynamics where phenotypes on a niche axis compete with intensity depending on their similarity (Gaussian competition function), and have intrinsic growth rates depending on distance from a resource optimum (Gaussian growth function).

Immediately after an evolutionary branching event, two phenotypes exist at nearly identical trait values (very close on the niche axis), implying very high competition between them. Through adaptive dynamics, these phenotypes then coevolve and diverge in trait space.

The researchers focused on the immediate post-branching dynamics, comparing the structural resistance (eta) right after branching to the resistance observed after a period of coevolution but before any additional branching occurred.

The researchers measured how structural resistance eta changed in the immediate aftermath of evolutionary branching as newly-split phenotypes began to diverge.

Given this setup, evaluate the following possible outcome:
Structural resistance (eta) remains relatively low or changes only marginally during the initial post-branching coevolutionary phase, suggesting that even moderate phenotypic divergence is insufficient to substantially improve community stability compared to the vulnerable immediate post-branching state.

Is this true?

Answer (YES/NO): NO